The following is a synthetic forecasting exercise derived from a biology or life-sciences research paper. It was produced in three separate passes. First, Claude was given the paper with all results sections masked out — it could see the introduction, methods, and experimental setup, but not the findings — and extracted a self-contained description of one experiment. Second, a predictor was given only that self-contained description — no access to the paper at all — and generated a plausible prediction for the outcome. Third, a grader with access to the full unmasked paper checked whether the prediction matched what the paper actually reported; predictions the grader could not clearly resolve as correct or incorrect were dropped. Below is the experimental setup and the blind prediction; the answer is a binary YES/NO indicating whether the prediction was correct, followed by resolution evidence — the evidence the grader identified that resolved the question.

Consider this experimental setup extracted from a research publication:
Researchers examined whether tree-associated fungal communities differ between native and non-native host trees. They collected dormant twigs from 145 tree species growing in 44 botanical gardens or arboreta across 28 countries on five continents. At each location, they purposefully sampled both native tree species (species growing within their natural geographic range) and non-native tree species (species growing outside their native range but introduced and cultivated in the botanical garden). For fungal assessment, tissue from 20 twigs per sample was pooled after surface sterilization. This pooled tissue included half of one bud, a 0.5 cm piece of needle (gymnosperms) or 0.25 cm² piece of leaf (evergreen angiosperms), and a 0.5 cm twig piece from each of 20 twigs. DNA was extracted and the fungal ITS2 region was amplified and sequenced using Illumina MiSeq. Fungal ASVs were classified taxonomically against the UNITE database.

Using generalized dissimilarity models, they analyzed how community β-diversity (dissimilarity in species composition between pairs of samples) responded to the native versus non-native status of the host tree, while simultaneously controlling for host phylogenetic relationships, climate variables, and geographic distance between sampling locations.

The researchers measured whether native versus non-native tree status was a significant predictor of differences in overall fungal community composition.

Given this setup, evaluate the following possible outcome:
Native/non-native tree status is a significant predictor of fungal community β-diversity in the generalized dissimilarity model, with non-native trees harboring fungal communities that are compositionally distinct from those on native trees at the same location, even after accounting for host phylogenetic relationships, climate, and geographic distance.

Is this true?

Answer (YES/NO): NO